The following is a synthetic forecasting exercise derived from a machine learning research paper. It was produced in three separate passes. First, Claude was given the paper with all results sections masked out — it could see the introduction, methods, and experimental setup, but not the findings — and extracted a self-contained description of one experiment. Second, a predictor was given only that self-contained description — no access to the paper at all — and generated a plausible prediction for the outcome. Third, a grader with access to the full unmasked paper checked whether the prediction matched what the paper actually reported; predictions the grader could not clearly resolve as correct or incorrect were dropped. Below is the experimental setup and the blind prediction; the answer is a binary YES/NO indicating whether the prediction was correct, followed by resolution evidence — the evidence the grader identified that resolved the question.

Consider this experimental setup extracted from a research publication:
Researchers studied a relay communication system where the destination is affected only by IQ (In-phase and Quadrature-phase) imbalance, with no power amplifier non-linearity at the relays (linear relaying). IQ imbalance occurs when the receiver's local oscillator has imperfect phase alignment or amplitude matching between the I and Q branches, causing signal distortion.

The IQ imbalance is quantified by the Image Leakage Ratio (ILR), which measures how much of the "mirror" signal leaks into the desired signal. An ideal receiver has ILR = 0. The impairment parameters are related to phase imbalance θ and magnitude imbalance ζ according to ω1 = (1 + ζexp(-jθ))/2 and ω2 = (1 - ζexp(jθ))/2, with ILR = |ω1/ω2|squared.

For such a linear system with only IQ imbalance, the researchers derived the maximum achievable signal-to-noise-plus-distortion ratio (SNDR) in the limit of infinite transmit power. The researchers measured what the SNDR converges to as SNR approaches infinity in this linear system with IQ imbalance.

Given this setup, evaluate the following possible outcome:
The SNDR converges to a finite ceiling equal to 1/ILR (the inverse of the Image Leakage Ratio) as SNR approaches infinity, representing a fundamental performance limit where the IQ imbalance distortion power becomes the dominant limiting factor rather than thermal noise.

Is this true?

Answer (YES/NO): YES